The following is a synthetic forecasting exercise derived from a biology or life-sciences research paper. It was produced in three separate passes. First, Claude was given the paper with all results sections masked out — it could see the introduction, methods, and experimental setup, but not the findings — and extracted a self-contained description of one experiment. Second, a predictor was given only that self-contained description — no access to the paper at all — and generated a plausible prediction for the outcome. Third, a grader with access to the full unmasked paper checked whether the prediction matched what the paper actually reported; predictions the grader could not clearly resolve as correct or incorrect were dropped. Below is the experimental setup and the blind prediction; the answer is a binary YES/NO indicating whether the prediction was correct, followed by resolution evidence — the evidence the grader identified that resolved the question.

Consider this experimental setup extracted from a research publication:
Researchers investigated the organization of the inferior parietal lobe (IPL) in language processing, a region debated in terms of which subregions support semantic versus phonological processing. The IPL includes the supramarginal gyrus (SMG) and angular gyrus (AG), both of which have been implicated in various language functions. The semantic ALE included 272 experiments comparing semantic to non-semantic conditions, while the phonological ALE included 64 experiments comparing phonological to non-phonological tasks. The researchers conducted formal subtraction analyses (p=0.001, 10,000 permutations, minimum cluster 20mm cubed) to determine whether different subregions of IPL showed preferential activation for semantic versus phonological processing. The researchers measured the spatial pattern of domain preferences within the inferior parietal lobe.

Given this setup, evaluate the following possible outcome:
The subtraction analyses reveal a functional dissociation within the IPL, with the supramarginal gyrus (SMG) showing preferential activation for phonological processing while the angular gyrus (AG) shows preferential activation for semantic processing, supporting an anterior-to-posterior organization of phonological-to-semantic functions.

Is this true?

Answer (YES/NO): NO